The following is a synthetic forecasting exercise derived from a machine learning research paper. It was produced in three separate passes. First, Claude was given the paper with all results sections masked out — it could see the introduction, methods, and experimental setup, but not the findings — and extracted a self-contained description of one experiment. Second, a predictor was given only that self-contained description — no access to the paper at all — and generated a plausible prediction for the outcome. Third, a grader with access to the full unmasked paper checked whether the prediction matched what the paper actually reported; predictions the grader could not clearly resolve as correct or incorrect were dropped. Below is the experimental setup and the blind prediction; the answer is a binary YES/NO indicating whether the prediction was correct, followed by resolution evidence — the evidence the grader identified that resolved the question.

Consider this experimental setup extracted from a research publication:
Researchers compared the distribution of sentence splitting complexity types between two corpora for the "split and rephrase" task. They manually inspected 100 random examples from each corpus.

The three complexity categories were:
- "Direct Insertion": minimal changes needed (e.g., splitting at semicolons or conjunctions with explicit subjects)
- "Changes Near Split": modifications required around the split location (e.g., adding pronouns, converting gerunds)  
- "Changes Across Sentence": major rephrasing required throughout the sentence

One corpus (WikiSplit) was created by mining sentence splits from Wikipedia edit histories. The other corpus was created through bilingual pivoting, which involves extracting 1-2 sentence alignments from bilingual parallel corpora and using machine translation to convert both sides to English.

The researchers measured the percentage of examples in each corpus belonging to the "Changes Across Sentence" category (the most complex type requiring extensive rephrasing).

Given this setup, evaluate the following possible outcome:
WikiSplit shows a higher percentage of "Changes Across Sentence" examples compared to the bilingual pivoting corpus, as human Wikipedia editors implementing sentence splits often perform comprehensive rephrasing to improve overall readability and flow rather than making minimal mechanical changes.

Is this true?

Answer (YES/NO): NO